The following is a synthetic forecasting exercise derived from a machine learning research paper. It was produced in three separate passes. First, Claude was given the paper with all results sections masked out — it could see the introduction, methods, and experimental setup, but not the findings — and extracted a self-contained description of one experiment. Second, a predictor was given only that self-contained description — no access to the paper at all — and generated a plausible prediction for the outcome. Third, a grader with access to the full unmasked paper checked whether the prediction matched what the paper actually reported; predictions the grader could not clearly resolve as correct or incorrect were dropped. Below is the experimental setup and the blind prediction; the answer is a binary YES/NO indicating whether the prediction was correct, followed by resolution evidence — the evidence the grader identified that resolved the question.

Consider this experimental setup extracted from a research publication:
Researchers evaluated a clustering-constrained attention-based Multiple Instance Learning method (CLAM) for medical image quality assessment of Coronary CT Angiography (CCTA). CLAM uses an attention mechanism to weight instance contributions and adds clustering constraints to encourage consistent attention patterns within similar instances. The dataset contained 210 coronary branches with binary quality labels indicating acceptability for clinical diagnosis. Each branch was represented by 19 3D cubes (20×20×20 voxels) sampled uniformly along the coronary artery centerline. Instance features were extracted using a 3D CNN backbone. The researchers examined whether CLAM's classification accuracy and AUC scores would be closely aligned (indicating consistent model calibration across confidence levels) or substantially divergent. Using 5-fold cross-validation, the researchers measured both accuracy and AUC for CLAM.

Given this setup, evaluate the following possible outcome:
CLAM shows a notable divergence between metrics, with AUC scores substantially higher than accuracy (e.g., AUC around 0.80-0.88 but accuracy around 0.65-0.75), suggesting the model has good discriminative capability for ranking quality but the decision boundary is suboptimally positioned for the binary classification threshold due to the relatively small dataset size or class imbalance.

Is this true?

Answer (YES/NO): NO